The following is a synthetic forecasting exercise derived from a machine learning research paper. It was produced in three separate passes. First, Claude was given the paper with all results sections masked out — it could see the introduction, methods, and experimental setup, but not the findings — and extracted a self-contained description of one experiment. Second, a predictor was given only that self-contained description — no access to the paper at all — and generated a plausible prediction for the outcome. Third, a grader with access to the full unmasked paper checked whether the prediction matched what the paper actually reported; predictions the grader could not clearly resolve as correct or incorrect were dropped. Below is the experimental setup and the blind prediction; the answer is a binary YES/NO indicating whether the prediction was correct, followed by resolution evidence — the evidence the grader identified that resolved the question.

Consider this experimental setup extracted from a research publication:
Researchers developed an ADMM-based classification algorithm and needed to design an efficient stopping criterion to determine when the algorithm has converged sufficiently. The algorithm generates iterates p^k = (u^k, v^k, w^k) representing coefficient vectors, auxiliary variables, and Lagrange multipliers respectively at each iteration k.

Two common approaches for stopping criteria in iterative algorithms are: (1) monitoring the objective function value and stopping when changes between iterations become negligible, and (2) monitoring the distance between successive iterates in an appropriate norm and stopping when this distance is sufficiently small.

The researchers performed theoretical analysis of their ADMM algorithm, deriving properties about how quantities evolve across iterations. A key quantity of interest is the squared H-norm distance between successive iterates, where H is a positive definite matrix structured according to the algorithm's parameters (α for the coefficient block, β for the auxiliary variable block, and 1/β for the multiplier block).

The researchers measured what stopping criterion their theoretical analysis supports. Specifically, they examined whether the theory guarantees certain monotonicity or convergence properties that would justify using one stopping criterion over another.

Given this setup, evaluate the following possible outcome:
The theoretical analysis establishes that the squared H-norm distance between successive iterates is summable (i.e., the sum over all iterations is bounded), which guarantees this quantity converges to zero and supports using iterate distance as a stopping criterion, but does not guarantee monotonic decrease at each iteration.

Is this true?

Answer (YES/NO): NO